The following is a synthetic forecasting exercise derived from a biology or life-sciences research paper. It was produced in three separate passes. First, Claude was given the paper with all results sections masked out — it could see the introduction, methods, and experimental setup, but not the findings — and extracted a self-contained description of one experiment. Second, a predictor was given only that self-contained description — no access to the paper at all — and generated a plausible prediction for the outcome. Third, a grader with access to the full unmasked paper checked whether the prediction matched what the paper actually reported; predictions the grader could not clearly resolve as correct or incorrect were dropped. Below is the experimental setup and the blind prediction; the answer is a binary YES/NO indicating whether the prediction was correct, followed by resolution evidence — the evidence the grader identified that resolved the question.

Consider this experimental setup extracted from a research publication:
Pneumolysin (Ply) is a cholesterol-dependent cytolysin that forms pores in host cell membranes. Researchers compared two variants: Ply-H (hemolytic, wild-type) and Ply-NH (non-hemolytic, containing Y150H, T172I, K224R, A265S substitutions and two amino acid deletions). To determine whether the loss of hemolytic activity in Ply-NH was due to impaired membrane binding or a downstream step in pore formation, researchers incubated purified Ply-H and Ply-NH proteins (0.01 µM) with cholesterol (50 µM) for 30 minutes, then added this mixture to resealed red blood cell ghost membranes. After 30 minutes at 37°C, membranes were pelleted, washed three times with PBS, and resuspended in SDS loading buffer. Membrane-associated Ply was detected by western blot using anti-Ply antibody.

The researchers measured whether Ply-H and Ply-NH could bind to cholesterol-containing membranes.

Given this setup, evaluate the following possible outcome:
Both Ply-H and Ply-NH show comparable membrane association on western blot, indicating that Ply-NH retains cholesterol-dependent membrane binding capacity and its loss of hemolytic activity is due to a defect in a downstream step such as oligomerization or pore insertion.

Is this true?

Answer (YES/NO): YES